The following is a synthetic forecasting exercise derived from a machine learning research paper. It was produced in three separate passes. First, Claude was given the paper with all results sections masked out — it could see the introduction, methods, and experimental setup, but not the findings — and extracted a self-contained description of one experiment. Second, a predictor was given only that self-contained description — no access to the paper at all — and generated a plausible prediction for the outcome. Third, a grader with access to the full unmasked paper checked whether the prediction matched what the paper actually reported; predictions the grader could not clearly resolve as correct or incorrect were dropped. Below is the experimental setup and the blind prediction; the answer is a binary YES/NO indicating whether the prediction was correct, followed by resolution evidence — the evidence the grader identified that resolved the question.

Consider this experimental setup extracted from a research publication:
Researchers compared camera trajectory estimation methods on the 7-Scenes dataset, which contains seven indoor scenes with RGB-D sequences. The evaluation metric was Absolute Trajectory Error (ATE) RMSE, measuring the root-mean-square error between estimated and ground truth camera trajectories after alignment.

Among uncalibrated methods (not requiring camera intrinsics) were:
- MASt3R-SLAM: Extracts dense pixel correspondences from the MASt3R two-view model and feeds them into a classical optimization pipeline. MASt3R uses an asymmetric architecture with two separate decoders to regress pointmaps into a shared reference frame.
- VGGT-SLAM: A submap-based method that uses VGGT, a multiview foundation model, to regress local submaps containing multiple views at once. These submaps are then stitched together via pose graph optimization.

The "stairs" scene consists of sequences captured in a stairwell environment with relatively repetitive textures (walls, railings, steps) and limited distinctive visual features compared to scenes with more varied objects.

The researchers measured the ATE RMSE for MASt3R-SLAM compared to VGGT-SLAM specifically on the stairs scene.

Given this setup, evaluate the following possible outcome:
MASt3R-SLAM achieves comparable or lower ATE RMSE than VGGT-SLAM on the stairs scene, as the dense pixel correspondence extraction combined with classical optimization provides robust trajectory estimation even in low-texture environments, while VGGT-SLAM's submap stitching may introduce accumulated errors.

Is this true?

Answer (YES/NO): YES